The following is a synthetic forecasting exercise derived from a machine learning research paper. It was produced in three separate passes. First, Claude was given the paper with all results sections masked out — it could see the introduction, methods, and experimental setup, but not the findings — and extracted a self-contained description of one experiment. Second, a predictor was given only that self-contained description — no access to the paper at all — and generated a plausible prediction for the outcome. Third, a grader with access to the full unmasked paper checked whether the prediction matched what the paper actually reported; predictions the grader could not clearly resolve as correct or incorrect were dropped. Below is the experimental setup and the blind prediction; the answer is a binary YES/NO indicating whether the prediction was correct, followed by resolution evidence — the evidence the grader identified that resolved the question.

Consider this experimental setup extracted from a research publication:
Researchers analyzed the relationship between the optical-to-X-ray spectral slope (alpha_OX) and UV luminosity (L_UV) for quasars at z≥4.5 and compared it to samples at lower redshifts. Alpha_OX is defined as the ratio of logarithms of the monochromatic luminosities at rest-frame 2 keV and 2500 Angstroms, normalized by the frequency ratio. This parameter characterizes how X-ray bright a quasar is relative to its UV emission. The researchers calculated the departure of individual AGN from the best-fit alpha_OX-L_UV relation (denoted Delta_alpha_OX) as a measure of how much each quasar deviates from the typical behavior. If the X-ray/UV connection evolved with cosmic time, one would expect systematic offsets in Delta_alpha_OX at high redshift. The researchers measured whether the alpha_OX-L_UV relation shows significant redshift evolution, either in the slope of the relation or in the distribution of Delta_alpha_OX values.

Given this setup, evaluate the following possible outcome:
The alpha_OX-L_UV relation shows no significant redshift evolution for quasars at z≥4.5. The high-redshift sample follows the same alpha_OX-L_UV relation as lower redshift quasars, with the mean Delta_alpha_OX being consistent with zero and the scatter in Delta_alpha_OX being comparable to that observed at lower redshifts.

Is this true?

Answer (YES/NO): YES